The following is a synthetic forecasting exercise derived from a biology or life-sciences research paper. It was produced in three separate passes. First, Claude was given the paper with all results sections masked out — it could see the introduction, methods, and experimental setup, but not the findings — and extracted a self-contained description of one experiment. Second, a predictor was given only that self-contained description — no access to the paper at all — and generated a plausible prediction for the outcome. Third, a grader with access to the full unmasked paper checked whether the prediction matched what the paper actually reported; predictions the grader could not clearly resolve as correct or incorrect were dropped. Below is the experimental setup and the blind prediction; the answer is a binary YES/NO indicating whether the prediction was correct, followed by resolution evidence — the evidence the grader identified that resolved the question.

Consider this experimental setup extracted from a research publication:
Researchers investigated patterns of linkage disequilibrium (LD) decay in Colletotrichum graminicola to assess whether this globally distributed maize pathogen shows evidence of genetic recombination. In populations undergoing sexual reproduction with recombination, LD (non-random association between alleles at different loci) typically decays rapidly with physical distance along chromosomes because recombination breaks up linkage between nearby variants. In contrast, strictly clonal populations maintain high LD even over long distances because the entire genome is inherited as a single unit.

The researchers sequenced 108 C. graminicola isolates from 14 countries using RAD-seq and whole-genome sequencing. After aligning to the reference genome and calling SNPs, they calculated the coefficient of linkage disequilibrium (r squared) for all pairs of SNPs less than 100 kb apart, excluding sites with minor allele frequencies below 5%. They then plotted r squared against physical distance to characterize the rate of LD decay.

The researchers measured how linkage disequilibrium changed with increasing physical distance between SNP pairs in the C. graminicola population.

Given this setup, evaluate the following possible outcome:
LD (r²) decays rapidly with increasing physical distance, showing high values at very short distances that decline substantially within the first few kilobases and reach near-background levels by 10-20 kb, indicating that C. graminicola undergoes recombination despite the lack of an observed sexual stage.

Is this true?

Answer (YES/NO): YES